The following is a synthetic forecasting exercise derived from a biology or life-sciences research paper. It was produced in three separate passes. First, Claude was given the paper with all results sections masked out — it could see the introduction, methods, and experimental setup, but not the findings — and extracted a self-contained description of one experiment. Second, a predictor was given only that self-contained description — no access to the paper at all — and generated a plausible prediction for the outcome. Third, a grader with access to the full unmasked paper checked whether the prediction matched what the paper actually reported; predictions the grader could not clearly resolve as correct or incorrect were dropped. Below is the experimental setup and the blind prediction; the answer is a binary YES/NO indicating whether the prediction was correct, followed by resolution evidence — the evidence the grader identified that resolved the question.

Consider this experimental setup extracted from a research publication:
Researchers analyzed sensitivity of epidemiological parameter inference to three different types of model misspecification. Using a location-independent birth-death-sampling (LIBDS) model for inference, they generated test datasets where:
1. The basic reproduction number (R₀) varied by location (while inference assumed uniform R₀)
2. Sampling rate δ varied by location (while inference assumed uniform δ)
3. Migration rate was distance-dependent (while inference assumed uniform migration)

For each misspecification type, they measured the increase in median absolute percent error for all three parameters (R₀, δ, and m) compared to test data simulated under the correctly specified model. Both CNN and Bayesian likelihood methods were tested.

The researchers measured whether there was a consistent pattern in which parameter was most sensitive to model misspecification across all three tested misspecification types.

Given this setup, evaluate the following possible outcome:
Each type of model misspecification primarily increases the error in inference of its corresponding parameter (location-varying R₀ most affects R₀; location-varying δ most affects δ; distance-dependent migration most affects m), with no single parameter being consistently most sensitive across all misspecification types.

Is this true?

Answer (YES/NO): NO